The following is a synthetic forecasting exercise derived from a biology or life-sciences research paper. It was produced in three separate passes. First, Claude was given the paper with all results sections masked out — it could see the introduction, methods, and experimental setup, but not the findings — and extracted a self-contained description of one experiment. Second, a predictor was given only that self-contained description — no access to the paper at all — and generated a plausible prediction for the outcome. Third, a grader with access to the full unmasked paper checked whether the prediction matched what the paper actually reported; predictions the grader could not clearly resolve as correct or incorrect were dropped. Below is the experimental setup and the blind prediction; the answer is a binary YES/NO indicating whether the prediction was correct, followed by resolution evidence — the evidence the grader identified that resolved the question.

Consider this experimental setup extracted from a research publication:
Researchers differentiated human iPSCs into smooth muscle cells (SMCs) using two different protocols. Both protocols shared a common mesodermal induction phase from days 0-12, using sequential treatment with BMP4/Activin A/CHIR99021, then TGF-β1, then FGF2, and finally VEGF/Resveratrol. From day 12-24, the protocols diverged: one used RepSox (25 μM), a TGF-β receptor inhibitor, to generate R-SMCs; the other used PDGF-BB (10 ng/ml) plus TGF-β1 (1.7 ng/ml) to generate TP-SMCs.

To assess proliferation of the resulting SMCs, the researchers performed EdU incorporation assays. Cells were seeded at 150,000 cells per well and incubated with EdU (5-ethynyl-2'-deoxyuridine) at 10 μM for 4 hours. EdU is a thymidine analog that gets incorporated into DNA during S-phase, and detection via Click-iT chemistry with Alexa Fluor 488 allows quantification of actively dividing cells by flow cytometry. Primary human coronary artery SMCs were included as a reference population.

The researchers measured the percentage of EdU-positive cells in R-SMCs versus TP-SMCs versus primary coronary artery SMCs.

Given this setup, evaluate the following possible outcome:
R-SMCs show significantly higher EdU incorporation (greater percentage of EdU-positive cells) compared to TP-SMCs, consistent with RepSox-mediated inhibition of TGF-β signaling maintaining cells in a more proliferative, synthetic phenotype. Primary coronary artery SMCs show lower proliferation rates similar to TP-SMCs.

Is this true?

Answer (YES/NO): NO